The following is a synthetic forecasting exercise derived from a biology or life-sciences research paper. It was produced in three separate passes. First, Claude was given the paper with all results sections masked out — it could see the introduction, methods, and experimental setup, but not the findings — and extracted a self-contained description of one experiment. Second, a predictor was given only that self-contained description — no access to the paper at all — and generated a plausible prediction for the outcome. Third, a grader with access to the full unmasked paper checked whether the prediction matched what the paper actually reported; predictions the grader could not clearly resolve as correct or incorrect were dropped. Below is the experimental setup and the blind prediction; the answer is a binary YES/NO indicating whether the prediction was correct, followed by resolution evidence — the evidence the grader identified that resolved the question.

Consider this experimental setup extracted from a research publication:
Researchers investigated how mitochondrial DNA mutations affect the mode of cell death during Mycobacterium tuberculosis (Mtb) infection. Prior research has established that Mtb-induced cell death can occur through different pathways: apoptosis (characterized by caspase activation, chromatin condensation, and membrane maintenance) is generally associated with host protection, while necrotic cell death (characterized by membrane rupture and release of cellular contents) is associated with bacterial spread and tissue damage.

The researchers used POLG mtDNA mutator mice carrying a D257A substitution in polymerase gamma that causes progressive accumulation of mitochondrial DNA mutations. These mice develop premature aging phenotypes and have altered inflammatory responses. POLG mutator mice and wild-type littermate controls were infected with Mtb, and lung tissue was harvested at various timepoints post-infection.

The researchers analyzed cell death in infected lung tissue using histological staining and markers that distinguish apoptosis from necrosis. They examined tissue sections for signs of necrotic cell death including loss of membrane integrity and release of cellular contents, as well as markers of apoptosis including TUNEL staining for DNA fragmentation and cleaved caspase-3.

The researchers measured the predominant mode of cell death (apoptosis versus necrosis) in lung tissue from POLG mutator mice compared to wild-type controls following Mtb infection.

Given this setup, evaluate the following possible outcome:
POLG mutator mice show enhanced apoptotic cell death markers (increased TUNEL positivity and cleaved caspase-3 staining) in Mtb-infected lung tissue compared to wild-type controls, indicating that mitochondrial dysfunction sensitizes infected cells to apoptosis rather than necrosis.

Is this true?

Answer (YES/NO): NO